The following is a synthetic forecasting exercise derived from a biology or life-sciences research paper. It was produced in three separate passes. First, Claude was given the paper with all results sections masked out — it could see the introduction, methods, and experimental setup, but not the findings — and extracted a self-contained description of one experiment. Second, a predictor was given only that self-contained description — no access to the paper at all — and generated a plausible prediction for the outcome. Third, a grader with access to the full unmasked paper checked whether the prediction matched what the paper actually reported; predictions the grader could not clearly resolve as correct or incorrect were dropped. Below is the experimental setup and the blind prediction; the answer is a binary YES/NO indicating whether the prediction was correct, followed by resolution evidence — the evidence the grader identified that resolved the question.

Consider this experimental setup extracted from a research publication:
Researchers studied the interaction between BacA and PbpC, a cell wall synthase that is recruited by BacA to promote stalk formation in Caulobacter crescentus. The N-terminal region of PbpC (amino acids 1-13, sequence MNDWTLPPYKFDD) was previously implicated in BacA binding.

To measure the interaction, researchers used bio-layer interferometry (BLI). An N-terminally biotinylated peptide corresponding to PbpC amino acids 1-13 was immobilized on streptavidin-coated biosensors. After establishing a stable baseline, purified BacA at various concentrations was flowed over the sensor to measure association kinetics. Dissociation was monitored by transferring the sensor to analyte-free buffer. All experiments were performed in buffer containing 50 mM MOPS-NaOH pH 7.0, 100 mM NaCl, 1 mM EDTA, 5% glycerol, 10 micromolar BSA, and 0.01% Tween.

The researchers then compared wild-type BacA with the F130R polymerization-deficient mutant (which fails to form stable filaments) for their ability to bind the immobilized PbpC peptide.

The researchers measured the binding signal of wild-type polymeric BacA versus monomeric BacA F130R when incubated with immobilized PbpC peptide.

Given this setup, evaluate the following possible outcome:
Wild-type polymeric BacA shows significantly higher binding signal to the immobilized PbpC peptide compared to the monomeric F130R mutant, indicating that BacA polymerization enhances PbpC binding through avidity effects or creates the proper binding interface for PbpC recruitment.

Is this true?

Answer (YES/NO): YES